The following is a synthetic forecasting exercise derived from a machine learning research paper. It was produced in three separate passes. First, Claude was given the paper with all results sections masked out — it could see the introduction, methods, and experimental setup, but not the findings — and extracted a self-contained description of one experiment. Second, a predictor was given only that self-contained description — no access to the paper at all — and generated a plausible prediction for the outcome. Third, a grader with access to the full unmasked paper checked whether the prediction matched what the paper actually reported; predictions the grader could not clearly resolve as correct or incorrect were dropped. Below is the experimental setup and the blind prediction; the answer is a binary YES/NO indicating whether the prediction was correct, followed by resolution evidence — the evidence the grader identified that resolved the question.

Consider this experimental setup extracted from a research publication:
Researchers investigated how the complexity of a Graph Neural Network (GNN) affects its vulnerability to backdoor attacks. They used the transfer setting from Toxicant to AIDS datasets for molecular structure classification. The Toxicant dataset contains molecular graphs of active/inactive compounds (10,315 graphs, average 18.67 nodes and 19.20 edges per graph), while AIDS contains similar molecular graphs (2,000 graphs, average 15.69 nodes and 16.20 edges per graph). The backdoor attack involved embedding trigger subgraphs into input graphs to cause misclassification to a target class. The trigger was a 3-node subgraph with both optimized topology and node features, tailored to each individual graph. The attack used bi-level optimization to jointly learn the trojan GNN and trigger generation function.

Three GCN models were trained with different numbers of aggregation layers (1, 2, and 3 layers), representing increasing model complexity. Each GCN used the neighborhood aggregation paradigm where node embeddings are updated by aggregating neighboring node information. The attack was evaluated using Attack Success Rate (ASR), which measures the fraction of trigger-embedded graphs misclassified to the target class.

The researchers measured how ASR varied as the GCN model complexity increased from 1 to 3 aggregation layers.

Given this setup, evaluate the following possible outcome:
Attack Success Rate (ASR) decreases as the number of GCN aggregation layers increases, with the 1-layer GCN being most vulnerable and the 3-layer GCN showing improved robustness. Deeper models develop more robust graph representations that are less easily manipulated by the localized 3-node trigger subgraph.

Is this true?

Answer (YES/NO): NO